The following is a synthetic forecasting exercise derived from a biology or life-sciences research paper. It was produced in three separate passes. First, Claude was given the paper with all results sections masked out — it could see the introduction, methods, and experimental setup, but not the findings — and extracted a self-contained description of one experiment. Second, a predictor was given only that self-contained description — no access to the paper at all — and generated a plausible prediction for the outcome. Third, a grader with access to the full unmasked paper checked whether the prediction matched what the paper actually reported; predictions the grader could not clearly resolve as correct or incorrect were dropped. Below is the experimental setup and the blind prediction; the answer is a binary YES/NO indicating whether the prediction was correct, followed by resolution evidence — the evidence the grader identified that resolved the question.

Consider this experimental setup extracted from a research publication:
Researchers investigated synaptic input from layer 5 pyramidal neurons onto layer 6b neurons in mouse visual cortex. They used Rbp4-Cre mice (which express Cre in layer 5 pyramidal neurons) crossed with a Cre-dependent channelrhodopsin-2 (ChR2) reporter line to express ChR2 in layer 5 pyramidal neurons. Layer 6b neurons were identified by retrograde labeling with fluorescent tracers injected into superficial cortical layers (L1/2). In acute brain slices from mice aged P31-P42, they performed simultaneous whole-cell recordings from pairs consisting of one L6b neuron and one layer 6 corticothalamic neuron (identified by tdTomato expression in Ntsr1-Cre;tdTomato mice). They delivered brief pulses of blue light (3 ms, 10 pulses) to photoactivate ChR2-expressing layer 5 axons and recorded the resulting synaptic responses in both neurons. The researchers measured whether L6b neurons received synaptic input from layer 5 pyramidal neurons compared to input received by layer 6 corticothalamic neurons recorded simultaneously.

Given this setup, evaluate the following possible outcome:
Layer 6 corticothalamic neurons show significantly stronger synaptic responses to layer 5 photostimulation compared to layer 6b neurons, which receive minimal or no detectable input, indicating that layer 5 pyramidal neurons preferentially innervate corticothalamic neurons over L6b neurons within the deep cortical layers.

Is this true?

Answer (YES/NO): NO